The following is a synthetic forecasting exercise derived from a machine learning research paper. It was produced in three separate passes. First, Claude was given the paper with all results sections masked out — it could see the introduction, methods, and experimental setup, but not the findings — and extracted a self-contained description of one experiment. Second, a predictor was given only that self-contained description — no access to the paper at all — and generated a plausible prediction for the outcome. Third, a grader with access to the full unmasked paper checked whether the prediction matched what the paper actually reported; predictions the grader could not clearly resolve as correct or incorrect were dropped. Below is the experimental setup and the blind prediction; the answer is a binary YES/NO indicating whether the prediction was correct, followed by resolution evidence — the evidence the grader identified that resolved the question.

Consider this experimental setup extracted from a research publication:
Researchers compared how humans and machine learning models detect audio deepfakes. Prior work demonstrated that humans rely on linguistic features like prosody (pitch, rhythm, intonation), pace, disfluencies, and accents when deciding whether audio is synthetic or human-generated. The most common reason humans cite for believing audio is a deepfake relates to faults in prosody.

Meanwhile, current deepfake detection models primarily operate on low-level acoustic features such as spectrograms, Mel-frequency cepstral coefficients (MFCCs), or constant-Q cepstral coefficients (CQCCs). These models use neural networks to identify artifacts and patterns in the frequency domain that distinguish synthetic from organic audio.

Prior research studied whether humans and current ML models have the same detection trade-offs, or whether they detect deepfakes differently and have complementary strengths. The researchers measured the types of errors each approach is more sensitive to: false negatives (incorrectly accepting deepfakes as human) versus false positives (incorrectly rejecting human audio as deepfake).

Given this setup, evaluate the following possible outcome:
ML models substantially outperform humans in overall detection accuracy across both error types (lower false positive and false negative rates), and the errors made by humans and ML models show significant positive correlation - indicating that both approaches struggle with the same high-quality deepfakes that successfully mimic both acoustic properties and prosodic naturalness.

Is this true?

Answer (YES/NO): NO